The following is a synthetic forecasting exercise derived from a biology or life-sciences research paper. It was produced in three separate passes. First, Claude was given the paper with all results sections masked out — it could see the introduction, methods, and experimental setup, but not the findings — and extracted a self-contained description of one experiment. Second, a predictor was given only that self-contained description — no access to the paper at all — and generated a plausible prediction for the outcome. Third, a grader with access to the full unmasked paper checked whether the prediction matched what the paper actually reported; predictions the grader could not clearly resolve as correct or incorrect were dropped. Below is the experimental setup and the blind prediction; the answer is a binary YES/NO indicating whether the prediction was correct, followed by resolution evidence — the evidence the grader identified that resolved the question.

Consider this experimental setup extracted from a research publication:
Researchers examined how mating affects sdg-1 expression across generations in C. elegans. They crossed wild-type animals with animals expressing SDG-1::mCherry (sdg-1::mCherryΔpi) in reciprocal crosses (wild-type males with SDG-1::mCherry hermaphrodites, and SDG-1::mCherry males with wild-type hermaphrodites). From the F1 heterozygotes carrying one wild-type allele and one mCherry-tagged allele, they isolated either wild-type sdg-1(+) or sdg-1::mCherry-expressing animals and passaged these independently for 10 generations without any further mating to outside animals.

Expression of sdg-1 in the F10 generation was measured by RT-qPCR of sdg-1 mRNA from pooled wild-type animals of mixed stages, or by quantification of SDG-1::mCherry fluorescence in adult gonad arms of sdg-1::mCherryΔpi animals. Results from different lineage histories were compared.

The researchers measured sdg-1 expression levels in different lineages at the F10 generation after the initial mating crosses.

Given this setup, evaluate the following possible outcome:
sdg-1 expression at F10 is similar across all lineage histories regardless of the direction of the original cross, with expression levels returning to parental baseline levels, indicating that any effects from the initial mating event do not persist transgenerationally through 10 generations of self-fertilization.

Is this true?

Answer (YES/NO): NO